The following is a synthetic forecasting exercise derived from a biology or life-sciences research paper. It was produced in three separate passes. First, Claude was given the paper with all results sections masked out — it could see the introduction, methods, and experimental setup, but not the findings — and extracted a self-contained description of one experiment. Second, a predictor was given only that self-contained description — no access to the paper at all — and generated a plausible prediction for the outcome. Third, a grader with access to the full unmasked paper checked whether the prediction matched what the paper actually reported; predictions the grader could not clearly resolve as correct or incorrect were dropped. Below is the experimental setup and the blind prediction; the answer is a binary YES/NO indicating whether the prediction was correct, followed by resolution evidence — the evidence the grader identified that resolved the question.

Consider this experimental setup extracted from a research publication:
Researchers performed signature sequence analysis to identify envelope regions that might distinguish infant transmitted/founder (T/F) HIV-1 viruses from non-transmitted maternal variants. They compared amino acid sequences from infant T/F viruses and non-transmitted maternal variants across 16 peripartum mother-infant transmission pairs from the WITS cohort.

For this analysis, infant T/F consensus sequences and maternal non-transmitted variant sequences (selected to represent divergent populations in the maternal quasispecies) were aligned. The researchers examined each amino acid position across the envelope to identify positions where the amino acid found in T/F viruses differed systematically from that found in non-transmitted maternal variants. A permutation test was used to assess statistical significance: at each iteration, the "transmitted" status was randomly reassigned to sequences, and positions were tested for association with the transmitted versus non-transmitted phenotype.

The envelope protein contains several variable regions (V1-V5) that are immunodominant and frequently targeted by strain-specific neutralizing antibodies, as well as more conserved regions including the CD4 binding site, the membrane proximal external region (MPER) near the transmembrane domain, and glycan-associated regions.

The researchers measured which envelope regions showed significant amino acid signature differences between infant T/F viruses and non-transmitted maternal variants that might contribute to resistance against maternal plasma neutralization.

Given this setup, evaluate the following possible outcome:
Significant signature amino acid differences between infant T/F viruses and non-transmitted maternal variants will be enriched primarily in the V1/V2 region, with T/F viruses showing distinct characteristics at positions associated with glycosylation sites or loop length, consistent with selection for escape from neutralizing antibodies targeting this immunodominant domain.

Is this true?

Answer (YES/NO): NO